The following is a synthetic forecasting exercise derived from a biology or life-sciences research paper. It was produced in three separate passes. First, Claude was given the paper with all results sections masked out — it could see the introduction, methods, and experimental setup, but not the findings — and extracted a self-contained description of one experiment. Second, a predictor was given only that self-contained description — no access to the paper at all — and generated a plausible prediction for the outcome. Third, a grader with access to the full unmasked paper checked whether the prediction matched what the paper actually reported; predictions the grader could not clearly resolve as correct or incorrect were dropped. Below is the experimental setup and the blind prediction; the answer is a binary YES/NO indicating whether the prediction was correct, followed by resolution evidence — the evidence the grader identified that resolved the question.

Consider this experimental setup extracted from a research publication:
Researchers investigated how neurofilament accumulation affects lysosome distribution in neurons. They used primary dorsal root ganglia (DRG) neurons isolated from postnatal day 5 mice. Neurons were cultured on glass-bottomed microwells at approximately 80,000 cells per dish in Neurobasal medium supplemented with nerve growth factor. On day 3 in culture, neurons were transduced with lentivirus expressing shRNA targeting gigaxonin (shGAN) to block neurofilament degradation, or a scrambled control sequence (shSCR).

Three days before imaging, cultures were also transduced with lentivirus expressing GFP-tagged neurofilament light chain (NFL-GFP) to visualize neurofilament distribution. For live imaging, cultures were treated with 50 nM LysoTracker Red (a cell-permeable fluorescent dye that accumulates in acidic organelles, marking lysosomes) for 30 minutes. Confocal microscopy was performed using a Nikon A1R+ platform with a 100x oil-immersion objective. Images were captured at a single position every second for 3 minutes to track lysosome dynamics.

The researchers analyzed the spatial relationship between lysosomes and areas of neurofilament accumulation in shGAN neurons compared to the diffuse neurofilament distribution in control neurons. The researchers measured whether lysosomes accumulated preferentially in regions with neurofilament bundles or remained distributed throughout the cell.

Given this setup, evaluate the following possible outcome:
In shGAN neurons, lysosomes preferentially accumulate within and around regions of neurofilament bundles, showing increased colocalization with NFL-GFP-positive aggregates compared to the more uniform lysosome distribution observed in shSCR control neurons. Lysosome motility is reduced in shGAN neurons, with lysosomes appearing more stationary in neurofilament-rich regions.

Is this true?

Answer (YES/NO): NO